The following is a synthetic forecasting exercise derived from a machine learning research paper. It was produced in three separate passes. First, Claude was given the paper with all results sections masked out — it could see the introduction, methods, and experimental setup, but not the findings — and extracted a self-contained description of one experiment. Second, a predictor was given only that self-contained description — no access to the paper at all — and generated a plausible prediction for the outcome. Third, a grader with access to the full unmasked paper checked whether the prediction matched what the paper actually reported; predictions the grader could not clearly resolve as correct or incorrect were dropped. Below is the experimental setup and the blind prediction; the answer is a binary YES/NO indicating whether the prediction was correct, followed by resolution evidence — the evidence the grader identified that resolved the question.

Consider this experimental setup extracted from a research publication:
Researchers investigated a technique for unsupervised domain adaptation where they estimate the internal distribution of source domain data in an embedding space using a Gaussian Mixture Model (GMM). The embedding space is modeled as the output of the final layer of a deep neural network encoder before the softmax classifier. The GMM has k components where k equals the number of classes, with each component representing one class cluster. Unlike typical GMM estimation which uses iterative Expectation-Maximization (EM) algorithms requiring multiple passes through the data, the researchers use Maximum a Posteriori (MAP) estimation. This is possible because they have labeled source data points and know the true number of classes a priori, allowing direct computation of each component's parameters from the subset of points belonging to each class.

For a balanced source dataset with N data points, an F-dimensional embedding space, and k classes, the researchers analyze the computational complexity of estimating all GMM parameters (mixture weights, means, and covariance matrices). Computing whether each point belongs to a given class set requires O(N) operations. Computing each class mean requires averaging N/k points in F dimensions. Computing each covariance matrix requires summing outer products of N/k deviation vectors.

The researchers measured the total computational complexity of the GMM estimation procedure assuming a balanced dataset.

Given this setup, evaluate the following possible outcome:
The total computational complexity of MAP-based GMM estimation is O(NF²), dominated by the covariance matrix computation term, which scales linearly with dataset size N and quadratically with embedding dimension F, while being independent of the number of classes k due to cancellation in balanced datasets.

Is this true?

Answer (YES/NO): NO